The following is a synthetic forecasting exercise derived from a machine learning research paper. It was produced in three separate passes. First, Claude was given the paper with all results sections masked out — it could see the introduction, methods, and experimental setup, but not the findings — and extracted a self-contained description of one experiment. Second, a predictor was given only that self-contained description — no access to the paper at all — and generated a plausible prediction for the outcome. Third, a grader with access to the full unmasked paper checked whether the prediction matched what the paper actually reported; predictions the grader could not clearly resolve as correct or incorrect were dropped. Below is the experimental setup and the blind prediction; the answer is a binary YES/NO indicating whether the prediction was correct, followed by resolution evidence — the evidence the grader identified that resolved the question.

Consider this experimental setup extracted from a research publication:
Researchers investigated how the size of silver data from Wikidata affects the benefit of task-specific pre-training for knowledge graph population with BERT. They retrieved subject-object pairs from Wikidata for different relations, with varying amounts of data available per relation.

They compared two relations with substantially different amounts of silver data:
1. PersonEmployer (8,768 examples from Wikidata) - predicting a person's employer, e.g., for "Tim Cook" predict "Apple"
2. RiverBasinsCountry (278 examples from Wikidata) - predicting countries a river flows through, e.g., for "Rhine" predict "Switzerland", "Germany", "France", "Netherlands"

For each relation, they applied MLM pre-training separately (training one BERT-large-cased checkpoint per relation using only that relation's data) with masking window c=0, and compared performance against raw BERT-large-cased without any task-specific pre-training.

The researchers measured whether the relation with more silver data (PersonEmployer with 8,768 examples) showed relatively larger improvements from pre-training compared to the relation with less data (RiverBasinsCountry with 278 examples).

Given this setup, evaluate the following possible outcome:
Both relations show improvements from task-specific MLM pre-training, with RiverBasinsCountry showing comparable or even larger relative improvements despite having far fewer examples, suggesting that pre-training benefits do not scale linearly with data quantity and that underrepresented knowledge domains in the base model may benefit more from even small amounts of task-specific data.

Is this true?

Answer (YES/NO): NO